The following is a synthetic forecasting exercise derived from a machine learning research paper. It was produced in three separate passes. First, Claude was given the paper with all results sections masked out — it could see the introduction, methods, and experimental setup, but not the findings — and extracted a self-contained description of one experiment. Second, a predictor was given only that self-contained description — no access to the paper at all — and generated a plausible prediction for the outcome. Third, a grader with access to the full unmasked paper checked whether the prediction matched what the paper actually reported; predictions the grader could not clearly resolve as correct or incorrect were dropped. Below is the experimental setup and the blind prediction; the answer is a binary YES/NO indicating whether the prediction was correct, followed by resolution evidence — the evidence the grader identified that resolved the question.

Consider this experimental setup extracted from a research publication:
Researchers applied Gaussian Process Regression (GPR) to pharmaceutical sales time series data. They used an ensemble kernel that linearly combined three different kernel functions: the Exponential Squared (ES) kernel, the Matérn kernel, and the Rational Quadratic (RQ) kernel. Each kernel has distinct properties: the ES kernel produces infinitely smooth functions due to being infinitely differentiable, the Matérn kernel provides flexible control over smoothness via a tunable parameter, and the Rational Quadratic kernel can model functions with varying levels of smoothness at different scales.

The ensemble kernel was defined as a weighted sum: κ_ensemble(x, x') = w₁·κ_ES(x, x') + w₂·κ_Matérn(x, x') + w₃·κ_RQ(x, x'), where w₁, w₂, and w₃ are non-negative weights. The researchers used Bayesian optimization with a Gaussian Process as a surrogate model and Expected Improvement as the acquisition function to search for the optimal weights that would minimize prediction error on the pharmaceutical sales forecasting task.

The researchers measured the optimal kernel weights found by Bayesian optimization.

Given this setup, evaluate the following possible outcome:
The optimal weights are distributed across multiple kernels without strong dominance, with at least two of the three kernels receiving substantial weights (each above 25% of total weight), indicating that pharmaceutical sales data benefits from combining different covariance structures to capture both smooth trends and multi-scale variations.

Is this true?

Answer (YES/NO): NO